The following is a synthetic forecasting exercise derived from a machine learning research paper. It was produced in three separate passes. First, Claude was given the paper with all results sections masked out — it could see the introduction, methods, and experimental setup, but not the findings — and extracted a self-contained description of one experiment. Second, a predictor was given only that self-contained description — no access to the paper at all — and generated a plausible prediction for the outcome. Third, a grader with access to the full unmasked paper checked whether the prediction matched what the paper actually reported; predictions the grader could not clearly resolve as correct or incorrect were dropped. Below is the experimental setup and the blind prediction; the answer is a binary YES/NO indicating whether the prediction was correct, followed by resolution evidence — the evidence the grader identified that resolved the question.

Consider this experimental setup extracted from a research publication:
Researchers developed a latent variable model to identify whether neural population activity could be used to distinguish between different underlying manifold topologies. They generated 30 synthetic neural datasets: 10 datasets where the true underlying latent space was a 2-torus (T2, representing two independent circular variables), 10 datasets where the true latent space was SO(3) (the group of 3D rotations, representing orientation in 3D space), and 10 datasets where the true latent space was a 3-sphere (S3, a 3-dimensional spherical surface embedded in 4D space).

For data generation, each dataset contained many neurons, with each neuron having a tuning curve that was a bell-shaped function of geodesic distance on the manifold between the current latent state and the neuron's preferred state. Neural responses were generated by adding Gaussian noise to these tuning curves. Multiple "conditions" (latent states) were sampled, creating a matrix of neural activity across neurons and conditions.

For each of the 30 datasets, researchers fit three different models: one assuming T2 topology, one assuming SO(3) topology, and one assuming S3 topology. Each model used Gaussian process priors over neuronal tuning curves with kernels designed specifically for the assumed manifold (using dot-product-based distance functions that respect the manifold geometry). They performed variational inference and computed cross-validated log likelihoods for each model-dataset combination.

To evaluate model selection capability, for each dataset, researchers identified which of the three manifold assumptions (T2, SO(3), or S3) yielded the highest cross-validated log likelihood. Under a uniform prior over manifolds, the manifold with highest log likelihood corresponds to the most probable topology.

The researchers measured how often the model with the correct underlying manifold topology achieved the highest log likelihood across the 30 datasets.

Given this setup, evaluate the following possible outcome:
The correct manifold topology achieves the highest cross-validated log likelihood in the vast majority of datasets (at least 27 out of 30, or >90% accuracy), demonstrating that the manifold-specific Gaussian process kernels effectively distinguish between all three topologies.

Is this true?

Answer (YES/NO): YES